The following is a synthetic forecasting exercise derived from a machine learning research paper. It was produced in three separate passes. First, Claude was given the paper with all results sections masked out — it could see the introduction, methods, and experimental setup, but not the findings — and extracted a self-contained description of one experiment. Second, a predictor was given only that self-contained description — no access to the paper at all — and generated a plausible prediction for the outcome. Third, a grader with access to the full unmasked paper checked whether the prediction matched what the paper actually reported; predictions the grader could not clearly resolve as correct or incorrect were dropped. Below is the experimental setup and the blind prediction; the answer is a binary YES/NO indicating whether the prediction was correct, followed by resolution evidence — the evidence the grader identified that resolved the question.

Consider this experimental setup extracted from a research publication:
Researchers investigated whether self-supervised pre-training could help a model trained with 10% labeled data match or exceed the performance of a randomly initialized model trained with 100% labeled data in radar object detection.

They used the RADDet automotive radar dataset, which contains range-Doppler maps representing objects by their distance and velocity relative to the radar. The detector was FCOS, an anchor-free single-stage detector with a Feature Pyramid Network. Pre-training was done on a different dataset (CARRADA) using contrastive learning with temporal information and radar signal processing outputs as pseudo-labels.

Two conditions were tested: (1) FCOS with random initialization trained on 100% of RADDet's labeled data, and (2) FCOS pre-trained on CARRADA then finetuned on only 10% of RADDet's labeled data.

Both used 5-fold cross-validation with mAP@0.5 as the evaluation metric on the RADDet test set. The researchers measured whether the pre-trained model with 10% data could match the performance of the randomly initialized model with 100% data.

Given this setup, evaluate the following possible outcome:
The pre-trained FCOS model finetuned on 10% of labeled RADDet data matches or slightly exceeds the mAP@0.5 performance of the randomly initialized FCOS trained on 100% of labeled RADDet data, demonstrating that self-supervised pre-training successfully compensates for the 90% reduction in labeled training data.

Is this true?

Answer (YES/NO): NO